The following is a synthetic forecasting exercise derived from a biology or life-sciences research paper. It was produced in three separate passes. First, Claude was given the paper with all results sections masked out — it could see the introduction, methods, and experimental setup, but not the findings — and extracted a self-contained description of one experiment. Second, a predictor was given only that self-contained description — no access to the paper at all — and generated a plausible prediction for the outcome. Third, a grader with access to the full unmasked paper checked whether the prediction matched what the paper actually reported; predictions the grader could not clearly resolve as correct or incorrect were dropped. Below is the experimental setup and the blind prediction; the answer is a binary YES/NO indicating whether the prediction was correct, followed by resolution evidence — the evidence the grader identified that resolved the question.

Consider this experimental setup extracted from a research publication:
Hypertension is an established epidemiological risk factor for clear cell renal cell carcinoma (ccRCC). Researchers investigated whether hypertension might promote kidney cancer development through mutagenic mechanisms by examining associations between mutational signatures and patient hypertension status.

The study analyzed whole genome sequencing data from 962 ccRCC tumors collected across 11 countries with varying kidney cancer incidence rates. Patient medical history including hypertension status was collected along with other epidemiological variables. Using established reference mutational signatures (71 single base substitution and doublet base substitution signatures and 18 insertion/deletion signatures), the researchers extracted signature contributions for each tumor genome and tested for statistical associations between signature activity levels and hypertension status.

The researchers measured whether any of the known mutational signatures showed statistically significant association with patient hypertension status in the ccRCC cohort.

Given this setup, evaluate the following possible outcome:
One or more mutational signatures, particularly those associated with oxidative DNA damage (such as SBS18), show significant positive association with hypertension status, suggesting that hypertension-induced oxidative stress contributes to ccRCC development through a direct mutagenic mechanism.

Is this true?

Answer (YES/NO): NO